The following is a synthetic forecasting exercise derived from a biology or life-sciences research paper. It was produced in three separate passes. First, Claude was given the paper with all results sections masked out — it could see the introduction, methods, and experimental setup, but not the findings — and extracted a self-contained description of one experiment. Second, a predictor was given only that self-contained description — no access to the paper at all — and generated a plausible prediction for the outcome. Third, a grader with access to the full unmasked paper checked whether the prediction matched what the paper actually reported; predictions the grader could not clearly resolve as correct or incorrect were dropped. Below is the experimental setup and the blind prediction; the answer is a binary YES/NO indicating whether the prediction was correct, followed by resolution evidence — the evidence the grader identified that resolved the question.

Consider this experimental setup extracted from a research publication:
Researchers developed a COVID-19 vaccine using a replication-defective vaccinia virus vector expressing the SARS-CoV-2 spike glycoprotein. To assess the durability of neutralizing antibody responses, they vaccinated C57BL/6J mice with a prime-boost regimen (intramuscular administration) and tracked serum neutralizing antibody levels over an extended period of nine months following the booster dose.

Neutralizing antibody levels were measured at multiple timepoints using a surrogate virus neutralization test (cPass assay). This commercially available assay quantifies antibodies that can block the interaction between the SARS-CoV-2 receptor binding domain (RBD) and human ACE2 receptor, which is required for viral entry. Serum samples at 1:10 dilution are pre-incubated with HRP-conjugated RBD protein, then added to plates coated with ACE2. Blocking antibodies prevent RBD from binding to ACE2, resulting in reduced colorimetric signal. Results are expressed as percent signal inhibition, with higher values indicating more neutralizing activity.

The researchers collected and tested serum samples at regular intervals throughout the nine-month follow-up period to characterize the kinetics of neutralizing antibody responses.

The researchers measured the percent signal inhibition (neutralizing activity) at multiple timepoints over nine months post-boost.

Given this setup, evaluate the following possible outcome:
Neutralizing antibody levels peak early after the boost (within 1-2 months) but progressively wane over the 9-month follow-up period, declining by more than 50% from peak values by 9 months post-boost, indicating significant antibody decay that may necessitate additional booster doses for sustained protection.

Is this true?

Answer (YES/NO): NO